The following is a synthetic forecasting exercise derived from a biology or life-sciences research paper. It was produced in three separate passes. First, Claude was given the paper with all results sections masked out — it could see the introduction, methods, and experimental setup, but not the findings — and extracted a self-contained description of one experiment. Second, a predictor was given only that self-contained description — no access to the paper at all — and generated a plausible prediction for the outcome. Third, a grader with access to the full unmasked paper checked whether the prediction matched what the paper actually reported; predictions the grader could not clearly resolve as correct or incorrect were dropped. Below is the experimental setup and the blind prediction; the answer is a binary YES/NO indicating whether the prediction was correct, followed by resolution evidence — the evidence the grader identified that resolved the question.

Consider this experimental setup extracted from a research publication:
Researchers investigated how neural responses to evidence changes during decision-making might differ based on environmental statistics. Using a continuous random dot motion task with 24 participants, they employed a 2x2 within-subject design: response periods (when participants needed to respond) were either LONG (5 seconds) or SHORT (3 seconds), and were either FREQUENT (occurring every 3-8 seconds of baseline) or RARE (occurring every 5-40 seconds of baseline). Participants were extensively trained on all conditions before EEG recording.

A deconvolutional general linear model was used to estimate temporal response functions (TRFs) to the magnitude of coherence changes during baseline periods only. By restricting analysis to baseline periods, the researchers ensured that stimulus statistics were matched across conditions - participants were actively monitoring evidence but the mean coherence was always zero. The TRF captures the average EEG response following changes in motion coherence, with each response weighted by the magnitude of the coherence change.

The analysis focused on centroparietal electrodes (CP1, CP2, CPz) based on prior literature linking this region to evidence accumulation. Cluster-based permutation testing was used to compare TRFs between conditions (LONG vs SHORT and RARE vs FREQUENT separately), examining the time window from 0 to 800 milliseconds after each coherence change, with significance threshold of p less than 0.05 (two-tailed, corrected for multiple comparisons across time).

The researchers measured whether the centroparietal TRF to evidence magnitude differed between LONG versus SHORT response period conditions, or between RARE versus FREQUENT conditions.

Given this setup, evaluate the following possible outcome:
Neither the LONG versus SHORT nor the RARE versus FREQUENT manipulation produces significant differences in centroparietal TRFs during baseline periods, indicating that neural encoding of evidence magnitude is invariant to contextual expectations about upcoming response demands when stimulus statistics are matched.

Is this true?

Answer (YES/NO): NO